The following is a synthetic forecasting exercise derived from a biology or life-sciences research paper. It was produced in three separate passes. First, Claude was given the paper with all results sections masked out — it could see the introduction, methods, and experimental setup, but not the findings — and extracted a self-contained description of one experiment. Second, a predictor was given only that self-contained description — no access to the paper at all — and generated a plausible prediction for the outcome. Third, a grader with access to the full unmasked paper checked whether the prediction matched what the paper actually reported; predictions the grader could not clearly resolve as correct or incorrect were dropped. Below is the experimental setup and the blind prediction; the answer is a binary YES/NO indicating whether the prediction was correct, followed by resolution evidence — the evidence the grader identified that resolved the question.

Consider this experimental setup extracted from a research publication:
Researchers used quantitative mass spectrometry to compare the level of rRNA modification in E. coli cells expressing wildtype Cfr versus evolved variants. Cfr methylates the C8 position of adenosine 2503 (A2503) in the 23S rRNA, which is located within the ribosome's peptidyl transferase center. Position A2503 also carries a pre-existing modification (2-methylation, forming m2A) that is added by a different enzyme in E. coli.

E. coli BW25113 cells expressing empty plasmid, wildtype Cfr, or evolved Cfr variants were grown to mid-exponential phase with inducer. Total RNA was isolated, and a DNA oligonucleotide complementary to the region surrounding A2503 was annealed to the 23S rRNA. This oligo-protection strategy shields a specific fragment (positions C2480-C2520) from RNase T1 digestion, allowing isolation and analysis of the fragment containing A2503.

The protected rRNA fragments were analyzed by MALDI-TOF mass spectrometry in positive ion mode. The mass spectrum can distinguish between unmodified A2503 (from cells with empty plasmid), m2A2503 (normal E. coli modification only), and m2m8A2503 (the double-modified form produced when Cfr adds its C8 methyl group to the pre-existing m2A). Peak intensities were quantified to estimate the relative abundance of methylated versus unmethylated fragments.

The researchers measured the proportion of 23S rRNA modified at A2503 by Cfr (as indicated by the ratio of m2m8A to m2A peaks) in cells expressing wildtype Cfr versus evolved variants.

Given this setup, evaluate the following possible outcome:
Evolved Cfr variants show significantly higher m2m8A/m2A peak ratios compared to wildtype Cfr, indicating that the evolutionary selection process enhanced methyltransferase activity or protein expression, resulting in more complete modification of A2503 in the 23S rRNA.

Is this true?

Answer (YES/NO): YES